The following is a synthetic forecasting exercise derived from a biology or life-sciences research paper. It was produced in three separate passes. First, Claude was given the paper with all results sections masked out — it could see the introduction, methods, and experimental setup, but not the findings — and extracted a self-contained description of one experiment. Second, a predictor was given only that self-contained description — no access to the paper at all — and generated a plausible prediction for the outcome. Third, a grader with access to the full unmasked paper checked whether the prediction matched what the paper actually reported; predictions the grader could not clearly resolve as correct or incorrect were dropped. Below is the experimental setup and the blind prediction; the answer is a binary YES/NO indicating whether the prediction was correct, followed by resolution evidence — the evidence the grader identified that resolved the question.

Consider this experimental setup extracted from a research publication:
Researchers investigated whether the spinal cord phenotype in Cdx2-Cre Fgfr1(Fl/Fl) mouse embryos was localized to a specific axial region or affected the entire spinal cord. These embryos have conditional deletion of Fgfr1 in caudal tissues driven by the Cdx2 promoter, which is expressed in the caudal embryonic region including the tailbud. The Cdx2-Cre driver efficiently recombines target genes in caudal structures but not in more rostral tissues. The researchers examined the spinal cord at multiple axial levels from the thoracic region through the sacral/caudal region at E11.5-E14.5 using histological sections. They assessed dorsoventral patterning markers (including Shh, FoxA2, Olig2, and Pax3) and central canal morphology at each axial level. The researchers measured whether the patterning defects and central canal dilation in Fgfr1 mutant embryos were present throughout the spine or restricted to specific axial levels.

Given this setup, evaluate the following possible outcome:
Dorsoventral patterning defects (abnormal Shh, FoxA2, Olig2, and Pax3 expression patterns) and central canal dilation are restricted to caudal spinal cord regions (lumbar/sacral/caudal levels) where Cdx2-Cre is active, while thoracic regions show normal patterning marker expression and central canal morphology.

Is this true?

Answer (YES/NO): NO